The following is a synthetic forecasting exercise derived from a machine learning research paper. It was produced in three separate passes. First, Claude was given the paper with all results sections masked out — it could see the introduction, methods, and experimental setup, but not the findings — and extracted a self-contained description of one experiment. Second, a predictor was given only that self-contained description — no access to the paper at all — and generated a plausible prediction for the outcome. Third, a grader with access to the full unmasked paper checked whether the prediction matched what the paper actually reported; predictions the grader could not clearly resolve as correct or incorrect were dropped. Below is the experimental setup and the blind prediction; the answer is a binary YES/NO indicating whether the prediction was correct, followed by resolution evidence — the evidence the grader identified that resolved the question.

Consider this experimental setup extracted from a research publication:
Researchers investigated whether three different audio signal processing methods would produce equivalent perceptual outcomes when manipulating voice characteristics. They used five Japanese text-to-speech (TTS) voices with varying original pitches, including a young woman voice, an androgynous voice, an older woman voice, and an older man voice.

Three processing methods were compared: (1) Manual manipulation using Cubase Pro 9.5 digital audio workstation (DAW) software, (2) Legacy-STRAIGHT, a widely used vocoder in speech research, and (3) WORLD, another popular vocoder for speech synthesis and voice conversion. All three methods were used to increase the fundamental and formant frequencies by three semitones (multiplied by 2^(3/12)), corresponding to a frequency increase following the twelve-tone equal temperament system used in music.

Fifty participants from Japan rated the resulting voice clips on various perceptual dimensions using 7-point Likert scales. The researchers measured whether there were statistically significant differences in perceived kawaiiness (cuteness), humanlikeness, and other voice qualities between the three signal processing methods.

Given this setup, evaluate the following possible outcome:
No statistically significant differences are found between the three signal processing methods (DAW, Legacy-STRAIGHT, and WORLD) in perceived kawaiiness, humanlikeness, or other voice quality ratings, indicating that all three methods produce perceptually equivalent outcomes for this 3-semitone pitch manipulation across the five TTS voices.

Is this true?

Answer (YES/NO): NO